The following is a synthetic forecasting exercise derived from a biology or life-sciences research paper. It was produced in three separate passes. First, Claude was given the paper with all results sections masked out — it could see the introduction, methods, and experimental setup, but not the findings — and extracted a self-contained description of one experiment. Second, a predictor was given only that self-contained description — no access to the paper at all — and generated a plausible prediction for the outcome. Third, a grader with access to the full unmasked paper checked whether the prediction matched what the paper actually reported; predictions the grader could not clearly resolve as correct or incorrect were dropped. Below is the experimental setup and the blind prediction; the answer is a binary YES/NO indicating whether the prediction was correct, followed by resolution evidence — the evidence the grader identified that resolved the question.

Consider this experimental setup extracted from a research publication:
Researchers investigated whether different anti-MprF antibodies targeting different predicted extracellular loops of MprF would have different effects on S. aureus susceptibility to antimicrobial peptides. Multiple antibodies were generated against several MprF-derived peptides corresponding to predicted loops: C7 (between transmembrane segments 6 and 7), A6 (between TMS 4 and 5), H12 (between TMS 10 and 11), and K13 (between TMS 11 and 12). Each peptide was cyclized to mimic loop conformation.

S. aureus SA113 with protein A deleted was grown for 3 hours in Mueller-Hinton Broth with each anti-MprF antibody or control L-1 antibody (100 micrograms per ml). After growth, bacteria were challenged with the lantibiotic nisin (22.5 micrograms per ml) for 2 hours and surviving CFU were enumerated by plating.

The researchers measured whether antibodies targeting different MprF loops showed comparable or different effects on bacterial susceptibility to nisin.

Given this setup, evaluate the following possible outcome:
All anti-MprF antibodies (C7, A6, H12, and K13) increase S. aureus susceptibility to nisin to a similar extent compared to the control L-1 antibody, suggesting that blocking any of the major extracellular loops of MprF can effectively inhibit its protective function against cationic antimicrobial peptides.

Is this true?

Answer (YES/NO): NO